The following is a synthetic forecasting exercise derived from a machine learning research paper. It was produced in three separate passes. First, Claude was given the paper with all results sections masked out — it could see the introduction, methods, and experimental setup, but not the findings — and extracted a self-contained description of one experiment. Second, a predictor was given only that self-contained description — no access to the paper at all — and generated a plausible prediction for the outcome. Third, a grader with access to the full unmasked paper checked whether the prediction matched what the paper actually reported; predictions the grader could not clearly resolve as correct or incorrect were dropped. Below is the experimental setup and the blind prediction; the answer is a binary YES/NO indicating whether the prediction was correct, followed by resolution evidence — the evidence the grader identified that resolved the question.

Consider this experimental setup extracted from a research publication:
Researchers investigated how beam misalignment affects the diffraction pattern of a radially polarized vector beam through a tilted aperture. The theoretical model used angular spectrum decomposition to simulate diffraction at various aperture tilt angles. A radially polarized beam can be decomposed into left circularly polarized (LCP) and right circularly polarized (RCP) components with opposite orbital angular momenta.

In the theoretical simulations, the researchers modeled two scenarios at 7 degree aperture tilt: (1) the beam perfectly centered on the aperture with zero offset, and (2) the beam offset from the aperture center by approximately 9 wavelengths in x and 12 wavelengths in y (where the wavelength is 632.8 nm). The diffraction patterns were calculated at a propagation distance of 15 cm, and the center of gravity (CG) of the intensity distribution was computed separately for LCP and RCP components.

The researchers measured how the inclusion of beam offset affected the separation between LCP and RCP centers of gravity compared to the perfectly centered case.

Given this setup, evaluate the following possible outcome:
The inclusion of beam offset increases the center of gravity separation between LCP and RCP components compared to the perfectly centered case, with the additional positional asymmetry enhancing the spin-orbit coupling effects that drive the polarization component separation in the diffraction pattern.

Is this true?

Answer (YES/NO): NO